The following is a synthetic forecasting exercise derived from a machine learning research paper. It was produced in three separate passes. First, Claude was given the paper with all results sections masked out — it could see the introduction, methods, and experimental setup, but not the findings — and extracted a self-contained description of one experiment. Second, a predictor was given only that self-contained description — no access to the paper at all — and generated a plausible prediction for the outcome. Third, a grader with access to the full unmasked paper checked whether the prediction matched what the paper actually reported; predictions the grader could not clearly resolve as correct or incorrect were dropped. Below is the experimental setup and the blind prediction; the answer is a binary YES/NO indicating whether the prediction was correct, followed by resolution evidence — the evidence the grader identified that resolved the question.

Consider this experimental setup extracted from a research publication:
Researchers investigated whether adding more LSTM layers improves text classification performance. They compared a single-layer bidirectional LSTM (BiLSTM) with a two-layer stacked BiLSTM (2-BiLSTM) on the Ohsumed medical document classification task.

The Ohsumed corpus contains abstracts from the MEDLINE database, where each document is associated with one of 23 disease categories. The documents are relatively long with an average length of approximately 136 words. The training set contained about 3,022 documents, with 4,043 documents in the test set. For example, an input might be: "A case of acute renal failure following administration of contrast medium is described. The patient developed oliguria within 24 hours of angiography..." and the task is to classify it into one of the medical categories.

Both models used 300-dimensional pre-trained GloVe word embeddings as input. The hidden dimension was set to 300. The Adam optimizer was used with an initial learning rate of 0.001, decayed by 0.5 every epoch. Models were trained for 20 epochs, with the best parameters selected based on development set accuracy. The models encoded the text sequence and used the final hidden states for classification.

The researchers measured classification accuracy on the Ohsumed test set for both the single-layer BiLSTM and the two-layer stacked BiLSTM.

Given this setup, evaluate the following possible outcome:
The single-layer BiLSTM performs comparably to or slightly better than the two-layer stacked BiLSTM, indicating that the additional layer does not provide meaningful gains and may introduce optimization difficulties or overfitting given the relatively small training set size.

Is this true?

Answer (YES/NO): NO